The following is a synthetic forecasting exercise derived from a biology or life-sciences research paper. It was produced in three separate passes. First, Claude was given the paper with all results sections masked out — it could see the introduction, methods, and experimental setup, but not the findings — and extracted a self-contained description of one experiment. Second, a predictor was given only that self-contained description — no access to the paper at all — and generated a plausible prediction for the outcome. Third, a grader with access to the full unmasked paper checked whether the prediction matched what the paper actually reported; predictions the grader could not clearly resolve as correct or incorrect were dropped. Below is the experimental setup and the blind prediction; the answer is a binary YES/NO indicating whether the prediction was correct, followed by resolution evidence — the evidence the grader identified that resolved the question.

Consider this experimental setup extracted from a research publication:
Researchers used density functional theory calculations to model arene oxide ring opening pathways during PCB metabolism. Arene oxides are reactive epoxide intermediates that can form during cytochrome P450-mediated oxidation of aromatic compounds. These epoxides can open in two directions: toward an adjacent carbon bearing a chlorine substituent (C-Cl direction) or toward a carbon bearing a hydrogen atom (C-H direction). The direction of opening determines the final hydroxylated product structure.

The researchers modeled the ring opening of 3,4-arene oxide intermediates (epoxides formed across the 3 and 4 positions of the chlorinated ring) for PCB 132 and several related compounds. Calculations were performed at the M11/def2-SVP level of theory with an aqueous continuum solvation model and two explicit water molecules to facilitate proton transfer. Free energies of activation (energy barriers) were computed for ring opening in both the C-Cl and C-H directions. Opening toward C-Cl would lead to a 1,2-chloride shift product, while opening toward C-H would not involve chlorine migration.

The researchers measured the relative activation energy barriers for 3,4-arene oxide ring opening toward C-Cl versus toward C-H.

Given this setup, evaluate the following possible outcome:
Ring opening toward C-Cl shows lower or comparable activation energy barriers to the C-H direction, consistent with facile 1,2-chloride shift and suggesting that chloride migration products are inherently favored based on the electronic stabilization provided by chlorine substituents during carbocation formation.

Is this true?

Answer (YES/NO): YES